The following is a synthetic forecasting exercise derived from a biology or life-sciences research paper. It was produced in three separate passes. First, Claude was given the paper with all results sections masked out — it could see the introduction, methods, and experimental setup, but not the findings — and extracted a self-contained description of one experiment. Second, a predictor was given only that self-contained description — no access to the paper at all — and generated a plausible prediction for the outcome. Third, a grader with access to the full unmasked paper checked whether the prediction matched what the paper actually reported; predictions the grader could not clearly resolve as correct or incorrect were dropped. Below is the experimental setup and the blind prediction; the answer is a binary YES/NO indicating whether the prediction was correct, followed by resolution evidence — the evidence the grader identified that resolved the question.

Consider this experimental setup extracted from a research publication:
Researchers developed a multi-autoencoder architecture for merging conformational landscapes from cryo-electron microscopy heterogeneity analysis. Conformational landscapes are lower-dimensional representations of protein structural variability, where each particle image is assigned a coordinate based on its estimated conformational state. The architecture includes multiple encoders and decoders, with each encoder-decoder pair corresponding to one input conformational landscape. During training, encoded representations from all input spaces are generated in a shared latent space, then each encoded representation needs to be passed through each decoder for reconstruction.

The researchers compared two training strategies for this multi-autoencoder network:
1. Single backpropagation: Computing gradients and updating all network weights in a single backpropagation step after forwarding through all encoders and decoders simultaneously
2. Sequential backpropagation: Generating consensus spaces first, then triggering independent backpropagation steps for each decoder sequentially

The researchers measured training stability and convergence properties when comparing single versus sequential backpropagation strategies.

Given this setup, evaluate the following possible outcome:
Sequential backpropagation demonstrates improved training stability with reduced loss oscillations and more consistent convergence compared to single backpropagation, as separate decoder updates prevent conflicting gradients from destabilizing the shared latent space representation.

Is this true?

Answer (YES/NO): YES